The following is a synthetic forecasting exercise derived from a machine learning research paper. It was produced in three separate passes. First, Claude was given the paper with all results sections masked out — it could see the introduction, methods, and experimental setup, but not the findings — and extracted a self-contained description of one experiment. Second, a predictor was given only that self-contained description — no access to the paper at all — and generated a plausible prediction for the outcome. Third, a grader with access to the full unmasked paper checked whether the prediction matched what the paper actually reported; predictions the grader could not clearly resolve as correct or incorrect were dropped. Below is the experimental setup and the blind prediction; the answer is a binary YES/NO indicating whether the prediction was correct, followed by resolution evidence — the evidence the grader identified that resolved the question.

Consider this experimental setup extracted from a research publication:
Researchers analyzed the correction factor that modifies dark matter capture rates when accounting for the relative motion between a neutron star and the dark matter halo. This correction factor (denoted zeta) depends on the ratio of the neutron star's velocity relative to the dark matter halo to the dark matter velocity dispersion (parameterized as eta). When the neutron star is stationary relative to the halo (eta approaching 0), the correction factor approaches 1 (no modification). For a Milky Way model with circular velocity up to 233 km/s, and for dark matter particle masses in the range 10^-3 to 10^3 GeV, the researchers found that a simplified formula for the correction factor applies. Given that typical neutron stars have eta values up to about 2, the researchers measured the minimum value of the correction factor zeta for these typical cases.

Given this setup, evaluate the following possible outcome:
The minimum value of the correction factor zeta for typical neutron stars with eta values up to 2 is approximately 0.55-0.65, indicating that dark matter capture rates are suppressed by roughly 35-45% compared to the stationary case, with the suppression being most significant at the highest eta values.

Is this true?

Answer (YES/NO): NO